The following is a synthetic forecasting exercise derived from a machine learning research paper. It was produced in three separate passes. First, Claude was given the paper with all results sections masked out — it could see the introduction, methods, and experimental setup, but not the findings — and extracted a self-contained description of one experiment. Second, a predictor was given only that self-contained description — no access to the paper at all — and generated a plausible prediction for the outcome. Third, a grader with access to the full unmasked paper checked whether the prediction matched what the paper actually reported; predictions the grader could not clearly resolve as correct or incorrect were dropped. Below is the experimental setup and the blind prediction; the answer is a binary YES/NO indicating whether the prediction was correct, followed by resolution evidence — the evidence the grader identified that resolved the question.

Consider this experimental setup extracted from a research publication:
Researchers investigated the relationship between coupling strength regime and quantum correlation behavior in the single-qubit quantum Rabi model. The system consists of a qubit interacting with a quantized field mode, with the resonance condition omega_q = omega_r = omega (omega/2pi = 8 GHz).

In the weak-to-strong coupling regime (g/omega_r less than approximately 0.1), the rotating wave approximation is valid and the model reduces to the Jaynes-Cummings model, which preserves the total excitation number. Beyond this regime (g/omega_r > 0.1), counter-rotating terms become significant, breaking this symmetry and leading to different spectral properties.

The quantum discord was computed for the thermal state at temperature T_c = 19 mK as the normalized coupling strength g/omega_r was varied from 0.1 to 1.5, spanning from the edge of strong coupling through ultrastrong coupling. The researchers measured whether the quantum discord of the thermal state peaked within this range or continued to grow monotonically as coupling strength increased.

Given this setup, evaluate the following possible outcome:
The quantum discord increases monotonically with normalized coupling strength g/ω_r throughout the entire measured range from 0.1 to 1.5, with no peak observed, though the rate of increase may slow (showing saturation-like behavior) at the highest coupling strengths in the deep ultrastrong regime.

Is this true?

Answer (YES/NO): NO